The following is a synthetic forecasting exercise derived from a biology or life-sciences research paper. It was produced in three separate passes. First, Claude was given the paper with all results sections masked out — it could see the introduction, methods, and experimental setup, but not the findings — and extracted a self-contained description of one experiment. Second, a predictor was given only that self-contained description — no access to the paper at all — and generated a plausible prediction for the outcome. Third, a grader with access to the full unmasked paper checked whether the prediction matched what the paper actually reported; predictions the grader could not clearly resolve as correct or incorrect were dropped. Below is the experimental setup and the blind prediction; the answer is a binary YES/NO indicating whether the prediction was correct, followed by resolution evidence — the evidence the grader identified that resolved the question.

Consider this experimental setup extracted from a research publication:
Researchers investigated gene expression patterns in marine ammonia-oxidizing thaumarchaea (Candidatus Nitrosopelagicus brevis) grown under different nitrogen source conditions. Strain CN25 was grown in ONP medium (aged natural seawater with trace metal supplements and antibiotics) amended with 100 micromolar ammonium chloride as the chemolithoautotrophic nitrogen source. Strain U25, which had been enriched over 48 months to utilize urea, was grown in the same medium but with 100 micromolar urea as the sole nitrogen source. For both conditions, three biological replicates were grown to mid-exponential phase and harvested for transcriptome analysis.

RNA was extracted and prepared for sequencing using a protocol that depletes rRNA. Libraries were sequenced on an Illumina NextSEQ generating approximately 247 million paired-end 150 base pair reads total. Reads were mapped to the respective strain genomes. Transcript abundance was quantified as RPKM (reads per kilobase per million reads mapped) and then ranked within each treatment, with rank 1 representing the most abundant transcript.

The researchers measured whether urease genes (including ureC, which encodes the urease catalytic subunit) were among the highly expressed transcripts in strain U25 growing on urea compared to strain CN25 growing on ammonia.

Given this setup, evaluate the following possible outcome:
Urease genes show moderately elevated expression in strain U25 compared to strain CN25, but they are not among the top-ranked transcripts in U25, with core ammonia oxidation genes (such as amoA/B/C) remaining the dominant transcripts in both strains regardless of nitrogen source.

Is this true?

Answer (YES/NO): YES